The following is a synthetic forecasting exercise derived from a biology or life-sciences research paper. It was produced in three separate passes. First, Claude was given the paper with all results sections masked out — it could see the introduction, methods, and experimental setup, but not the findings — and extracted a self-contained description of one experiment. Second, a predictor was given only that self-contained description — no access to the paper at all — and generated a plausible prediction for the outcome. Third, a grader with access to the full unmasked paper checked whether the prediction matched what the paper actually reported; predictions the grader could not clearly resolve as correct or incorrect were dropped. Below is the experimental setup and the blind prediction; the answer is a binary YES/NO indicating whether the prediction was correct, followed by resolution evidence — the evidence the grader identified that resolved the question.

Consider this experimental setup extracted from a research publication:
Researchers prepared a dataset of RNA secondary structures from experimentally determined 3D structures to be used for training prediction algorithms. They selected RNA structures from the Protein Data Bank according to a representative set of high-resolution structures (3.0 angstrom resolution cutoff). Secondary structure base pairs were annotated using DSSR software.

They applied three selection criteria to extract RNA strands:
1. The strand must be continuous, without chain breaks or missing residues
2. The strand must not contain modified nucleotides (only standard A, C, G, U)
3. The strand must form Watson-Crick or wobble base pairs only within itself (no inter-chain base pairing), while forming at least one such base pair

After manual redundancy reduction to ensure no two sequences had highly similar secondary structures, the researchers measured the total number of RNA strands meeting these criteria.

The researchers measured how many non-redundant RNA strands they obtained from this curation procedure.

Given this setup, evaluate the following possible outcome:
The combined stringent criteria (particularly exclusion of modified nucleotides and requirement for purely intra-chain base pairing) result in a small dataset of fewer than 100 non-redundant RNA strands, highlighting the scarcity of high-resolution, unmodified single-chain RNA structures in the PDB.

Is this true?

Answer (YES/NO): NO